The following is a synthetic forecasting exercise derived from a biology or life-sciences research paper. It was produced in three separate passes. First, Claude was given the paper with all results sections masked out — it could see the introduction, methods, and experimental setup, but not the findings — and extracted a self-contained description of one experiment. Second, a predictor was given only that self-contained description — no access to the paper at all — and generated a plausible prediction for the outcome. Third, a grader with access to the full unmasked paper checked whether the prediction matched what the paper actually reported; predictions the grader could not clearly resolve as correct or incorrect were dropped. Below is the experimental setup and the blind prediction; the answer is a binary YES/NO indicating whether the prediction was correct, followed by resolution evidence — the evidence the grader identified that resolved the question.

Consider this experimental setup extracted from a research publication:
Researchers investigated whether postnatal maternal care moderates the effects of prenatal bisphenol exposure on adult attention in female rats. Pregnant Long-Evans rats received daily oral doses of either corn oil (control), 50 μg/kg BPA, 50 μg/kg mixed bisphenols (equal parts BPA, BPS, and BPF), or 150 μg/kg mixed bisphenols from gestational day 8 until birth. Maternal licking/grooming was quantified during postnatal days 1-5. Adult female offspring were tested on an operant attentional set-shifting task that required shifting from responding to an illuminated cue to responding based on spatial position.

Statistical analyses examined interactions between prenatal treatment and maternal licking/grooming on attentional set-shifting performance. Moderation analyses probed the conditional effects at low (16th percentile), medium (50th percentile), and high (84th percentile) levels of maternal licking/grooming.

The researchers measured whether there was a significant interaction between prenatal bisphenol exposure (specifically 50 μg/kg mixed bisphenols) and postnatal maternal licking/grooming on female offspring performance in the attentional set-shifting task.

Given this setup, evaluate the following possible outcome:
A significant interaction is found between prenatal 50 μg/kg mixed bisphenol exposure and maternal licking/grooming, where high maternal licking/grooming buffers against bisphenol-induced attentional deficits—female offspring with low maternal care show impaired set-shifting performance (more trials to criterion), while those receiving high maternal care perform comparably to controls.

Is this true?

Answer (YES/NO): NO